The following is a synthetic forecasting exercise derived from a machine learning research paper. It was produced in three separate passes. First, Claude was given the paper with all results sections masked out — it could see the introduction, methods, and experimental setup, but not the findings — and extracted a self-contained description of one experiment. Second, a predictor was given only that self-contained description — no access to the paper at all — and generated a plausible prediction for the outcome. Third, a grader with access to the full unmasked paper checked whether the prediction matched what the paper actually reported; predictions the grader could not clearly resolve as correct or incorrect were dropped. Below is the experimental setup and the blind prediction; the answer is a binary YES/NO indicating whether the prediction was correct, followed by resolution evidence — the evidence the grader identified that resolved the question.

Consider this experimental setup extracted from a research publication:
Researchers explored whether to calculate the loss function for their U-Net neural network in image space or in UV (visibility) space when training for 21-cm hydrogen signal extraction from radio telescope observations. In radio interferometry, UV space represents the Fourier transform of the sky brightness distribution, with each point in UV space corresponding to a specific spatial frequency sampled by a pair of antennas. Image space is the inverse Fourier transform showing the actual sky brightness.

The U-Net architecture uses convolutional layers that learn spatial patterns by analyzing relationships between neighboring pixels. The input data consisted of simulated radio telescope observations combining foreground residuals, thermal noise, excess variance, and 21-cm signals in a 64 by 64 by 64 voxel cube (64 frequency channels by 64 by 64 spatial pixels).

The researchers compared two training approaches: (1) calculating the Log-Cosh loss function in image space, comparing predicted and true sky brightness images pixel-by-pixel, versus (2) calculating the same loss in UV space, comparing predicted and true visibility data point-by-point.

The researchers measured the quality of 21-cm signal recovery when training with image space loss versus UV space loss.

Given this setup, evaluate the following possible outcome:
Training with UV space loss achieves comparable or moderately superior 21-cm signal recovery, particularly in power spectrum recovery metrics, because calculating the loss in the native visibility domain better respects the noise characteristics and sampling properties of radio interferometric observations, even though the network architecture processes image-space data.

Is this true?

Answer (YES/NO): NO